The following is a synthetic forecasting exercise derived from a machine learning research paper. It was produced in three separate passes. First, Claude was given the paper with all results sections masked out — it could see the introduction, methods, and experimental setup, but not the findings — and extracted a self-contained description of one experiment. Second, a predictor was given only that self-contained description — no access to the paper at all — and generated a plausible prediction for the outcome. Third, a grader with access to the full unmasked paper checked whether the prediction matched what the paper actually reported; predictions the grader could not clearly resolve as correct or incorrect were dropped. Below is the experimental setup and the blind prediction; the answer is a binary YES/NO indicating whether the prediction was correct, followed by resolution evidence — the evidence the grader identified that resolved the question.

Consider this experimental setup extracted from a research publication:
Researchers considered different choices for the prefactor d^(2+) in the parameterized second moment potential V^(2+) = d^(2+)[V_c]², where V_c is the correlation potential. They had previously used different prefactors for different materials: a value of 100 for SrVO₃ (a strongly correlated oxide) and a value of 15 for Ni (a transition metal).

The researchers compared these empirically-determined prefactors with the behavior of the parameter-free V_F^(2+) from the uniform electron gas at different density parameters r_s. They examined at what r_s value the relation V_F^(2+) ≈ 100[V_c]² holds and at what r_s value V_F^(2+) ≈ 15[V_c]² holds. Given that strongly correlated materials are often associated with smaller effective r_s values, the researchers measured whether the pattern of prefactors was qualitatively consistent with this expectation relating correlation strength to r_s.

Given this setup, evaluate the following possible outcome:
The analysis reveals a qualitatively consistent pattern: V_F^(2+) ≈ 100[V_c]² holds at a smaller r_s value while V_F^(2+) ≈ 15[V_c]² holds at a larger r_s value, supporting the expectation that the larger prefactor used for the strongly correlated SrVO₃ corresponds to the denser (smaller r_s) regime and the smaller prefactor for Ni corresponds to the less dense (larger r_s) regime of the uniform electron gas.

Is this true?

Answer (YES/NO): YES